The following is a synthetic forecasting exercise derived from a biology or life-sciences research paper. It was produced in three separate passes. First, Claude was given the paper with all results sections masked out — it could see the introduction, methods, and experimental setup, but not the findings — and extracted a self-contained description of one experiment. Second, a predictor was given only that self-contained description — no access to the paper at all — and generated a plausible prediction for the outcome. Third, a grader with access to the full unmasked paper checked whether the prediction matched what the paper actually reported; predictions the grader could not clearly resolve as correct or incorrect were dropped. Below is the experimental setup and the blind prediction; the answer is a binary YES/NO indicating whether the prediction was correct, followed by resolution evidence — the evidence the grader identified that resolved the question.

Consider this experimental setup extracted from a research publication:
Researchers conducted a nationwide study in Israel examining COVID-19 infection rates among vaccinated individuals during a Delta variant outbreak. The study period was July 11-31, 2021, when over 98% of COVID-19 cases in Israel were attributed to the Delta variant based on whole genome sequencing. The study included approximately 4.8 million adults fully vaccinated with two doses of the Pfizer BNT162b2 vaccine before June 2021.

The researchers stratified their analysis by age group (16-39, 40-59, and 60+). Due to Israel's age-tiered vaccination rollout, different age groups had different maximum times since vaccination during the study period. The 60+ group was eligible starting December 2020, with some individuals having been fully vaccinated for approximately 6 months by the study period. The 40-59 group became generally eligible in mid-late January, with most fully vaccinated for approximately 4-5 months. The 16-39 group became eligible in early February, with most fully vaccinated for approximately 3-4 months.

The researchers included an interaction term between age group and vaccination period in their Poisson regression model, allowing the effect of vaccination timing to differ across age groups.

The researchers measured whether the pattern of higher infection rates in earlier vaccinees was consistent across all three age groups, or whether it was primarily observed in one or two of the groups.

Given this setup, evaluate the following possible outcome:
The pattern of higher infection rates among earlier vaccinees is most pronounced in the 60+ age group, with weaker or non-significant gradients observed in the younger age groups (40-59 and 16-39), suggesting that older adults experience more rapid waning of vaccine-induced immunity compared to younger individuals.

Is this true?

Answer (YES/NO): NO